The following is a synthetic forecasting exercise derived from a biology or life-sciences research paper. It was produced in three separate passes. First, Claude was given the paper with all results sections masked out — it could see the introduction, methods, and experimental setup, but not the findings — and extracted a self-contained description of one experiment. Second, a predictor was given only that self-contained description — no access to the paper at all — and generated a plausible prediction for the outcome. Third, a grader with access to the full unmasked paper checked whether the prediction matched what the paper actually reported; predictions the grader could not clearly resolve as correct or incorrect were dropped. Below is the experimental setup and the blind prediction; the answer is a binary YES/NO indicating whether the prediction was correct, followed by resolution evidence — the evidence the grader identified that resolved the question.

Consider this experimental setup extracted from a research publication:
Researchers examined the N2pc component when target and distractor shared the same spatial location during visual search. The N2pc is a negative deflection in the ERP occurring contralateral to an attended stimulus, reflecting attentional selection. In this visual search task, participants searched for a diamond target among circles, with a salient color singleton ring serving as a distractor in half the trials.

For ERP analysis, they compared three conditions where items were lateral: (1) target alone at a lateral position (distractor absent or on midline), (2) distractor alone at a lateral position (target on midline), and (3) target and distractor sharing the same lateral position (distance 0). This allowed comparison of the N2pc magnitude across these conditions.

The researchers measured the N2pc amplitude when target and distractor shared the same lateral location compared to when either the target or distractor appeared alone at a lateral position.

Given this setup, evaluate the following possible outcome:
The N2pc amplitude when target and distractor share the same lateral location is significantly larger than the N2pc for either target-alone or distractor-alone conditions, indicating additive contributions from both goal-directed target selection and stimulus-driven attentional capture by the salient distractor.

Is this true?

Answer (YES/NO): YES